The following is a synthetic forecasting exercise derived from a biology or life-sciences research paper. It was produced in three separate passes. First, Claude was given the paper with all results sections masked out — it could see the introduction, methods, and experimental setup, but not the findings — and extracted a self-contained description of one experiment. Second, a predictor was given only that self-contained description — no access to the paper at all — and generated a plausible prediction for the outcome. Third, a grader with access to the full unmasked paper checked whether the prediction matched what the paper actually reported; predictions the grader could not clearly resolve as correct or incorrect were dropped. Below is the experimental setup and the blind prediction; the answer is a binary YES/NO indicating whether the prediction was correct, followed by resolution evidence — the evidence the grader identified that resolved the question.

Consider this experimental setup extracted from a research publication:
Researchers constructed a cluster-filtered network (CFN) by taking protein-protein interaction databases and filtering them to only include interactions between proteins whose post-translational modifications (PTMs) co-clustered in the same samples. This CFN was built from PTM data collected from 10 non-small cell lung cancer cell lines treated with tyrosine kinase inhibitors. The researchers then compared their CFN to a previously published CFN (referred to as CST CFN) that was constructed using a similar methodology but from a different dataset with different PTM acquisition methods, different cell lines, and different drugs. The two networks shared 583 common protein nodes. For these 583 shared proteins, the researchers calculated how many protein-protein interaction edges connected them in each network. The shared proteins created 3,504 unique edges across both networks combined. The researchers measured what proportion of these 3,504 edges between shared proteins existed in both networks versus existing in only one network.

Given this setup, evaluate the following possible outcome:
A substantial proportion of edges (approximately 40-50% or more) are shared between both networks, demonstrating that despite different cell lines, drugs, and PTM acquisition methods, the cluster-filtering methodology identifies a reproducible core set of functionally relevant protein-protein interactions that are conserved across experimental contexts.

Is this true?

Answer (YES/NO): NO